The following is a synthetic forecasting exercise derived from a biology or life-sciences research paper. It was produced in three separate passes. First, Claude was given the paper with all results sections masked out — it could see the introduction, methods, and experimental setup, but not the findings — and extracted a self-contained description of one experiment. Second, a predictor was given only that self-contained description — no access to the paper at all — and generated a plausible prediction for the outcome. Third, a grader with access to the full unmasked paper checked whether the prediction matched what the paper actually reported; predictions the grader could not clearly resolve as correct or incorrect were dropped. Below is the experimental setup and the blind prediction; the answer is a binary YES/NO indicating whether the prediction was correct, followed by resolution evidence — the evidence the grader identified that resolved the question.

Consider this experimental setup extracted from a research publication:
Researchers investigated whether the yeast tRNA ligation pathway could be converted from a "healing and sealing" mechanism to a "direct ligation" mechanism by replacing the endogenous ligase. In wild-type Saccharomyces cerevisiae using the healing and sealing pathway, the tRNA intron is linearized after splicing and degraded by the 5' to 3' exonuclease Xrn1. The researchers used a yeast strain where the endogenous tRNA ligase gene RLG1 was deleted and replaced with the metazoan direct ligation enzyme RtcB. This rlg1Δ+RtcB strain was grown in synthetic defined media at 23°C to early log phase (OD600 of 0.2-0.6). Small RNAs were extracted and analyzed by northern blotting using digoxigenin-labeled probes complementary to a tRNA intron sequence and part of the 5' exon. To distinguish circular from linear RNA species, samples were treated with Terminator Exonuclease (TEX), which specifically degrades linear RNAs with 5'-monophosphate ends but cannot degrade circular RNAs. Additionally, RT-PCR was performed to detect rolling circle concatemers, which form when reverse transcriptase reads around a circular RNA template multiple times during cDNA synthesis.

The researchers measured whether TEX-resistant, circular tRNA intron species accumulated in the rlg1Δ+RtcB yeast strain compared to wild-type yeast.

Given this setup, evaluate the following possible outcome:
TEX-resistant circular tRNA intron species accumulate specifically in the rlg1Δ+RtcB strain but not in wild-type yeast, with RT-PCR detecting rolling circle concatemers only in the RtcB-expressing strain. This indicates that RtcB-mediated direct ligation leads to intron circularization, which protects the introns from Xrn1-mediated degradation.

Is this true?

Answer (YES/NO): YES